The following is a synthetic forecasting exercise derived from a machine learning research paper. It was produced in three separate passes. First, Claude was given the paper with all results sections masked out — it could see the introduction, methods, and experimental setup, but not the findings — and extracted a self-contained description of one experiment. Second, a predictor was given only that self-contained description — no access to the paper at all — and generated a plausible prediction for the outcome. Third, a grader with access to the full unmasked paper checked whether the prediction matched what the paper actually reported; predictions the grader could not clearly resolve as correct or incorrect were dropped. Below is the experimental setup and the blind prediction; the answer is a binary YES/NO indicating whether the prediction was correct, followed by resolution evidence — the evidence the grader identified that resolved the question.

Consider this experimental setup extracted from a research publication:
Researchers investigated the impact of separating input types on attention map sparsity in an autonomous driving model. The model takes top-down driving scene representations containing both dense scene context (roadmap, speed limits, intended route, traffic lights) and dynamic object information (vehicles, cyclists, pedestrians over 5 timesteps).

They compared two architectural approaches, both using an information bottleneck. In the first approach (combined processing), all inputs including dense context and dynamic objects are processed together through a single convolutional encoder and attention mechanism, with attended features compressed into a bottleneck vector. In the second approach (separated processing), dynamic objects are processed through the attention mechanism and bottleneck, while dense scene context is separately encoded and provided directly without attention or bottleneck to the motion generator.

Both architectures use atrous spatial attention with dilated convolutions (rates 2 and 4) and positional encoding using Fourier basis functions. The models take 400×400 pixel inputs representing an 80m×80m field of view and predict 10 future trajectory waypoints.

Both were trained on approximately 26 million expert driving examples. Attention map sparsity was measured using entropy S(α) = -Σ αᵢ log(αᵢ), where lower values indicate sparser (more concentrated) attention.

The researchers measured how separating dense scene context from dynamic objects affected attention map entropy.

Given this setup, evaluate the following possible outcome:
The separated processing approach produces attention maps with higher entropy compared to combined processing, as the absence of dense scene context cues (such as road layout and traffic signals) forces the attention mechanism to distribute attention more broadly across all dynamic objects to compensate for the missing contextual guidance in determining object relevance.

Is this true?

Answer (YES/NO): NO